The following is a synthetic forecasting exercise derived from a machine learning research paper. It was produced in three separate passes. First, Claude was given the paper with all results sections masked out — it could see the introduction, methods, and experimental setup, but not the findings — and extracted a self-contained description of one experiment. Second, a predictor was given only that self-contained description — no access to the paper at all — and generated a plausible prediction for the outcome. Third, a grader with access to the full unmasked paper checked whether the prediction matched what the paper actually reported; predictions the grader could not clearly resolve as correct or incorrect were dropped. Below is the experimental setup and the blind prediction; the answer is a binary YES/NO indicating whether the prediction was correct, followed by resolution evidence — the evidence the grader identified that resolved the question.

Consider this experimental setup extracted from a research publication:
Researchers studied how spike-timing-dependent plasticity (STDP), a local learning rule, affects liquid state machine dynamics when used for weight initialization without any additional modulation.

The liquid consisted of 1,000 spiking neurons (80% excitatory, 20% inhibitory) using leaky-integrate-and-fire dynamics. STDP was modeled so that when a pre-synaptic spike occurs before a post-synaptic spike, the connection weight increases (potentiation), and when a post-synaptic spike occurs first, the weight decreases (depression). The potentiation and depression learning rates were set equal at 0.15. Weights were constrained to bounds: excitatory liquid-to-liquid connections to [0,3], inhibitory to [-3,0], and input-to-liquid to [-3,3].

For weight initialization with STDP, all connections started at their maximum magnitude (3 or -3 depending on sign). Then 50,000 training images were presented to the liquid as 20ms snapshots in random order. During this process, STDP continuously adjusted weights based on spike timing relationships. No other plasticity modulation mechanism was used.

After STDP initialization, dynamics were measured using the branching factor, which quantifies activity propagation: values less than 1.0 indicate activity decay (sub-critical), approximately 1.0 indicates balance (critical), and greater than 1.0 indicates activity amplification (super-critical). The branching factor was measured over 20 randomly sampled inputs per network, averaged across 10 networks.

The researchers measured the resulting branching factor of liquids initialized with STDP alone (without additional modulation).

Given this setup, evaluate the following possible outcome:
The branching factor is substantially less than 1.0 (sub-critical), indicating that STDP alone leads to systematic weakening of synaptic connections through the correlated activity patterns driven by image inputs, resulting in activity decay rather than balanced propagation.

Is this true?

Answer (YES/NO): NO